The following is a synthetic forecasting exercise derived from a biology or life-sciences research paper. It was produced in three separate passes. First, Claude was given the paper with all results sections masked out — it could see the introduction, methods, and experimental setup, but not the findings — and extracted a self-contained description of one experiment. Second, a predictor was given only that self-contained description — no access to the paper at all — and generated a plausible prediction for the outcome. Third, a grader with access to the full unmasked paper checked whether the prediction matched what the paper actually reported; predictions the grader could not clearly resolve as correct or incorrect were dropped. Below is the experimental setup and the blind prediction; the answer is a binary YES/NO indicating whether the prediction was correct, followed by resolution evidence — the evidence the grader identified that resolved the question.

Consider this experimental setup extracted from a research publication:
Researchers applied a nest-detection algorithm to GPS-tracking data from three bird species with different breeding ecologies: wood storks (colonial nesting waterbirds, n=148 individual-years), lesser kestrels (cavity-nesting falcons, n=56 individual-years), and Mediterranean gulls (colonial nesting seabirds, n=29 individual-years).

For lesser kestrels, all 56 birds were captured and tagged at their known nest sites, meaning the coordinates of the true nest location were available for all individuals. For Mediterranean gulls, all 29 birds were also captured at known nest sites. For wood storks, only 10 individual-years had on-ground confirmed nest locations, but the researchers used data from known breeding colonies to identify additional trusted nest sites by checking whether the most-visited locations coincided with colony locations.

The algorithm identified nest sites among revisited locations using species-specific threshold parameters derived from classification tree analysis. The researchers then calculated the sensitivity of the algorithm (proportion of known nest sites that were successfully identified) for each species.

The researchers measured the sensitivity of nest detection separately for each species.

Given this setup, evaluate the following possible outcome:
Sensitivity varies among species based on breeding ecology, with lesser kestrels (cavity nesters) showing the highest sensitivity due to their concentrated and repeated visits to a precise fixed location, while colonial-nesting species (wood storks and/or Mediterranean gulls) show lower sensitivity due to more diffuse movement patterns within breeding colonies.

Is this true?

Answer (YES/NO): NO